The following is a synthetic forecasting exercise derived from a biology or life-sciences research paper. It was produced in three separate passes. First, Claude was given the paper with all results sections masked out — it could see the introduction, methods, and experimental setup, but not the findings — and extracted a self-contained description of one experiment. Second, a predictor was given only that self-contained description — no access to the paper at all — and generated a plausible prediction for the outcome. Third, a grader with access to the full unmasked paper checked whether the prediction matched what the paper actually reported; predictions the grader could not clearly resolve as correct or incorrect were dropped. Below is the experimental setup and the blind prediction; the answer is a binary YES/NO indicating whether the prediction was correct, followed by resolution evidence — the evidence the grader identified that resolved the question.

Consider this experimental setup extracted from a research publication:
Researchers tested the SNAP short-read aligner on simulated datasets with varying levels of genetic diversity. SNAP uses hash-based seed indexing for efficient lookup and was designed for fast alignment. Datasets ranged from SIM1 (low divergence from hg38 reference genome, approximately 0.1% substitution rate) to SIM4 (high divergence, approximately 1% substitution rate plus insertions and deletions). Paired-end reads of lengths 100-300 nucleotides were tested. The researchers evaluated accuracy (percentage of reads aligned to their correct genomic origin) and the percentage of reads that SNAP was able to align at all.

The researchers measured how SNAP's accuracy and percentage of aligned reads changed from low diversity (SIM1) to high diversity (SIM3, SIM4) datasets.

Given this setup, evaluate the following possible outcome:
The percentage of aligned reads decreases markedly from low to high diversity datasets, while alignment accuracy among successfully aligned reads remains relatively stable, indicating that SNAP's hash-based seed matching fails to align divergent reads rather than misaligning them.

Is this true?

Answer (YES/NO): NO